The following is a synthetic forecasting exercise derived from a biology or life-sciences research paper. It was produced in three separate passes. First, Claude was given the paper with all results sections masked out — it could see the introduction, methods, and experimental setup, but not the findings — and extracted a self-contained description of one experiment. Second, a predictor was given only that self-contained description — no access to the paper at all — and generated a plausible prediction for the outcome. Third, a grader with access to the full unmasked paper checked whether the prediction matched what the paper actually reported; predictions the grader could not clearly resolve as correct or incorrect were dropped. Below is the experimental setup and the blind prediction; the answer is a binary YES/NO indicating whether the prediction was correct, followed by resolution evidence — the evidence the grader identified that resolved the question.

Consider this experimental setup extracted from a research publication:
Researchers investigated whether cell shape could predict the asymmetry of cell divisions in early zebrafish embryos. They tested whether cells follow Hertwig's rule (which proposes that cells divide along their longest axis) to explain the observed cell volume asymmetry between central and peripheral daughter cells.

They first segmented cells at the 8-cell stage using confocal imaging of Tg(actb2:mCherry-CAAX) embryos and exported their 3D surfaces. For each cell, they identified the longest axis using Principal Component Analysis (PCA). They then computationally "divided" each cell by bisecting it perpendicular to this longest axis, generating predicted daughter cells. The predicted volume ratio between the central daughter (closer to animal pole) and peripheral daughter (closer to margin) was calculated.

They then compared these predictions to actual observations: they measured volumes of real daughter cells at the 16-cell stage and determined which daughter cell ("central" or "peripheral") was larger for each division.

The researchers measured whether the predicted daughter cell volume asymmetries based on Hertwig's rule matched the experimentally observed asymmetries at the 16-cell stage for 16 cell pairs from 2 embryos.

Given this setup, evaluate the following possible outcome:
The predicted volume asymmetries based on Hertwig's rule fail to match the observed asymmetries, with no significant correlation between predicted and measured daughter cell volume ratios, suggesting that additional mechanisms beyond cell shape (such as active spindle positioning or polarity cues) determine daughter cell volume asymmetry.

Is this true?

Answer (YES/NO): NO